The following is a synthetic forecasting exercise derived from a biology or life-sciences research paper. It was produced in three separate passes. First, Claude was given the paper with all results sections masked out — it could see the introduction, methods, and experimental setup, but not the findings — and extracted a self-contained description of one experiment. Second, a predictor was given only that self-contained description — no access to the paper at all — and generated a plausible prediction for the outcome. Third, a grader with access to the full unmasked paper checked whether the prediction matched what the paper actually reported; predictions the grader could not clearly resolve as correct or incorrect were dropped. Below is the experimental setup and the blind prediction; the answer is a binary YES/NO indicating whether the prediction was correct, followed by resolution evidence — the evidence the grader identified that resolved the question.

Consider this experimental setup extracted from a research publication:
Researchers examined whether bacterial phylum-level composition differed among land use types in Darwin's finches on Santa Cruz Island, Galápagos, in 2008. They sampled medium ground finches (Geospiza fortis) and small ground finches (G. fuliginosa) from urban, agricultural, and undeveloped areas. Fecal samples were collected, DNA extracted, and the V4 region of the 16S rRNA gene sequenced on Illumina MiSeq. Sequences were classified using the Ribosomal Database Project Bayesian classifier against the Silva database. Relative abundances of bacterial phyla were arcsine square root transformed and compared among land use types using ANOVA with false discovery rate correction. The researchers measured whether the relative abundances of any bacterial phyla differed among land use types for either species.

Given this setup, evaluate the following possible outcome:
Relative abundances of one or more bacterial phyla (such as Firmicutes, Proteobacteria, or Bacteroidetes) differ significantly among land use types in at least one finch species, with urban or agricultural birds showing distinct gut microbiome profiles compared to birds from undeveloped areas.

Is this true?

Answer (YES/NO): NO